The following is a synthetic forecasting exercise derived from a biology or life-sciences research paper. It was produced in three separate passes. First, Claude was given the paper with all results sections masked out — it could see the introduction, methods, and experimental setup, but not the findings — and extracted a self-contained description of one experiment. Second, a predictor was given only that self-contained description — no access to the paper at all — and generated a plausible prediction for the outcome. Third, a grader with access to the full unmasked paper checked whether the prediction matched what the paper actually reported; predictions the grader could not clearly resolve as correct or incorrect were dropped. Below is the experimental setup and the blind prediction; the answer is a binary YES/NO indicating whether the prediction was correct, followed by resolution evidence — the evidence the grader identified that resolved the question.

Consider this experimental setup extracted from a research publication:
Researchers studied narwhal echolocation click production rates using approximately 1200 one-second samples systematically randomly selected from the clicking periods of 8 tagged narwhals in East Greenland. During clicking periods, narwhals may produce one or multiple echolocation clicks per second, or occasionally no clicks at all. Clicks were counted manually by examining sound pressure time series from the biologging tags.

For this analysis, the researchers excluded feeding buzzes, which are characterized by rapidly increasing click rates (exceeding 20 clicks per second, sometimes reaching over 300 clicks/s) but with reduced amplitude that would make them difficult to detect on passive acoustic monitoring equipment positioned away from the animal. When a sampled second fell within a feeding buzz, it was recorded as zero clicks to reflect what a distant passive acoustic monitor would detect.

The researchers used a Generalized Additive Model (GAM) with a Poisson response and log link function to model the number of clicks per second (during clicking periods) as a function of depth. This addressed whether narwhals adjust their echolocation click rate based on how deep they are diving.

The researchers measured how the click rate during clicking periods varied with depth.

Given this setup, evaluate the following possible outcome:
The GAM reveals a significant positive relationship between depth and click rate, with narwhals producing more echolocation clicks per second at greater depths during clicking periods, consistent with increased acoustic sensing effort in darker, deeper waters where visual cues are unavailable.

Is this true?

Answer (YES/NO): YES